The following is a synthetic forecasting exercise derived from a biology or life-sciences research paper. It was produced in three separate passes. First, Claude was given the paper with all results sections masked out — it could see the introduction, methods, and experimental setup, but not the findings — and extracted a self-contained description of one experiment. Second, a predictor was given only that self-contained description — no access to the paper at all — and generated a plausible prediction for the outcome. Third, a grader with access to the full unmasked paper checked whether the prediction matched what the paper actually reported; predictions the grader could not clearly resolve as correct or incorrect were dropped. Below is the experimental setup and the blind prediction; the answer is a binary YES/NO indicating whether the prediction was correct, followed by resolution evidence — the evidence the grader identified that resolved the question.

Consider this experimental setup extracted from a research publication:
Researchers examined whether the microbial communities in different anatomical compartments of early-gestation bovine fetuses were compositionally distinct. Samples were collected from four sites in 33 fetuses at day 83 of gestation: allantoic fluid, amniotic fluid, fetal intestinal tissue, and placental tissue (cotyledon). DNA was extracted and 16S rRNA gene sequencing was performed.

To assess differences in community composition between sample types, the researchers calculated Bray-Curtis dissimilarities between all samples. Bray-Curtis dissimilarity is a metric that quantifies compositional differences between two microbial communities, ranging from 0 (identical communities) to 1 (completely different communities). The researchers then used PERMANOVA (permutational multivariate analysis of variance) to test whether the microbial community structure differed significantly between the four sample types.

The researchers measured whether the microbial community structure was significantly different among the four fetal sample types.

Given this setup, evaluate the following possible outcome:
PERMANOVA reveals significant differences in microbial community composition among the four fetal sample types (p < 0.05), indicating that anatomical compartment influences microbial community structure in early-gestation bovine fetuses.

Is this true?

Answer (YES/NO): YES